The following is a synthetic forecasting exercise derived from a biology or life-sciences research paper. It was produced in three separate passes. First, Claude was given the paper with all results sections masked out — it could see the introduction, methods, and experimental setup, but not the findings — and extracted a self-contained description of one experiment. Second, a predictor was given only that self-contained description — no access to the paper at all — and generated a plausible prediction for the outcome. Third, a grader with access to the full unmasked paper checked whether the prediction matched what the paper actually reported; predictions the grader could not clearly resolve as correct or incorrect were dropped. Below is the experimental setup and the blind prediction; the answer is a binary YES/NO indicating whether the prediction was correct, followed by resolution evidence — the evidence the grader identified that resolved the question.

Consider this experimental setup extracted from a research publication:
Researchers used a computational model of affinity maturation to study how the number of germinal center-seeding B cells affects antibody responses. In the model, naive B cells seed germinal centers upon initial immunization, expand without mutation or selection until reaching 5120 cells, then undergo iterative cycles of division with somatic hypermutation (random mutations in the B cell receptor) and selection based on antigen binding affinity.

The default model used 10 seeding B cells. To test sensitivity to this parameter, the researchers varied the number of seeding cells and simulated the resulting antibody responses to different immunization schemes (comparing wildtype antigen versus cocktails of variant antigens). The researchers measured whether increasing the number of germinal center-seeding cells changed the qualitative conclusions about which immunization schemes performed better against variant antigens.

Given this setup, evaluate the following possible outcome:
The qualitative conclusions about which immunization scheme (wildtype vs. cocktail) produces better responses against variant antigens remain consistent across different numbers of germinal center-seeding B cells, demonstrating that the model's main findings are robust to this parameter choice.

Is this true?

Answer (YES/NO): YES